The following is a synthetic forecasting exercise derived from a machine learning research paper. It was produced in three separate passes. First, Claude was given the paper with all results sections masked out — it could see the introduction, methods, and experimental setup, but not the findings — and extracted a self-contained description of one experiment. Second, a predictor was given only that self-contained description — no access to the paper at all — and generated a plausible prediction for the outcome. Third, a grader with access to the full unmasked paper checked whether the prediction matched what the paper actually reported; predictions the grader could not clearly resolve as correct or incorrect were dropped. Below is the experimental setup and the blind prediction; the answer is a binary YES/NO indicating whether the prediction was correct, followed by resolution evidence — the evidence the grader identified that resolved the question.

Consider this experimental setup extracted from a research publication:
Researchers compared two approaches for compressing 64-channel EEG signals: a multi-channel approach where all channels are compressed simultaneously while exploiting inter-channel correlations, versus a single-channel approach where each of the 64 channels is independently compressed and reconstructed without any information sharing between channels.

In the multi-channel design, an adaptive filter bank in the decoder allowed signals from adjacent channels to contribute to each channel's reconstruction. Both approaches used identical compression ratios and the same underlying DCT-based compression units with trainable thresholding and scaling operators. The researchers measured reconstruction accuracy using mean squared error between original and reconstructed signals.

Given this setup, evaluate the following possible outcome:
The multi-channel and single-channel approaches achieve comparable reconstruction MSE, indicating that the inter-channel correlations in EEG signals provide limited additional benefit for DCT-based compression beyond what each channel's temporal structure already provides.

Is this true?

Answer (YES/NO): NO